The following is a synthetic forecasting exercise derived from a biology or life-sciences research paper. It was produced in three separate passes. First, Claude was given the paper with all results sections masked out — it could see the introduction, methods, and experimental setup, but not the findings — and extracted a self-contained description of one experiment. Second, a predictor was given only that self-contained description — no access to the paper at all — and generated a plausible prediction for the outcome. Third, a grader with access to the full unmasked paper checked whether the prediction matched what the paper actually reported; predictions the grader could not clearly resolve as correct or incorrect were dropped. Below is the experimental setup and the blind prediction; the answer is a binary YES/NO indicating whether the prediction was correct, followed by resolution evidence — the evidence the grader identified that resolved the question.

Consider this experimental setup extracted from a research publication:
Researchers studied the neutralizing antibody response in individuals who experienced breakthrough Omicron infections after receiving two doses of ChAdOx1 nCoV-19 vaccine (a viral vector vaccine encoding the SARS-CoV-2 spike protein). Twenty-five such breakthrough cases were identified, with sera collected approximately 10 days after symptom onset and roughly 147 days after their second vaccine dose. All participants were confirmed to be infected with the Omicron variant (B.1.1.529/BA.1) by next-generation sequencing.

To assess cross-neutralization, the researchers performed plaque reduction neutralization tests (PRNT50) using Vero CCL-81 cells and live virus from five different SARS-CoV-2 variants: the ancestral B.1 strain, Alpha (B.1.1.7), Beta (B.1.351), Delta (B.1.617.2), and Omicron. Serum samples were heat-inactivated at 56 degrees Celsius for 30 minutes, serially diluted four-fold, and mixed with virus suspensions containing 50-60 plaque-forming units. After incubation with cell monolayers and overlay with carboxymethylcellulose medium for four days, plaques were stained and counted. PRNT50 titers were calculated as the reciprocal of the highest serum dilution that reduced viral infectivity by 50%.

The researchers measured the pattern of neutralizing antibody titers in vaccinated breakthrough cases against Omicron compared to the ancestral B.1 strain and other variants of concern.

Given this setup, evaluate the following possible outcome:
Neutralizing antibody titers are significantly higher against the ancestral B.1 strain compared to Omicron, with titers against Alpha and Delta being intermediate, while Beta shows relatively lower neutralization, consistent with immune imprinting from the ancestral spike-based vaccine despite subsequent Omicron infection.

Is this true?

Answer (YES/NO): NO